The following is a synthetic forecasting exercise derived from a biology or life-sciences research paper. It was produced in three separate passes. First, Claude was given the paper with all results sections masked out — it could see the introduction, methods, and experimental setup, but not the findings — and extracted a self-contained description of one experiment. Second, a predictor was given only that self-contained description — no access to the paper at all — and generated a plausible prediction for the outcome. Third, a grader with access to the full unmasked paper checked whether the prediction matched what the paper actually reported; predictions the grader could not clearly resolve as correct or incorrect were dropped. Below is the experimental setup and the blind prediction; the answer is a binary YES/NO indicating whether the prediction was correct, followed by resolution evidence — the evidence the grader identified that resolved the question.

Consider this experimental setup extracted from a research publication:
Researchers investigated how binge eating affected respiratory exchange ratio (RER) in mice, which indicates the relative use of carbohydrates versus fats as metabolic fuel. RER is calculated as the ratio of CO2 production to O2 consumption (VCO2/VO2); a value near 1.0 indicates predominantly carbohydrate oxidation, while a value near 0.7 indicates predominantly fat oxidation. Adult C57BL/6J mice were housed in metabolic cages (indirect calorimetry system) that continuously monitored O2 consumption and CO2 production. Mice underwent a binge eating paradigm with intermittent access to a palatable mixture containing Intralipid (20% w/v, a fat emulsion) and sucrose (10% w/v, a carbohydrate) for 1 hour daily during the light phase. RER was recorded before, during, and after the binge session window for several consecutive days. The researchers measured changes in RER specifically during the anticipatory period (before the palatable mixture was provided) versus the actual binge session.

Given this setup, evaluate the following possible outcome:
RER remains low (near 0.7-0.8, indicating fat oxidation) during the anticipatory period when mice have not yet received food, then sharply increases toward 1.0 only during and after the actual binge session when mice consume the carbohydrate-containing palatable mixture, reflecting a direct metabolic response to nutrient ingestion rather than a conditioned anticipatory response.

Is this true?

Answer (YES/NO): NO